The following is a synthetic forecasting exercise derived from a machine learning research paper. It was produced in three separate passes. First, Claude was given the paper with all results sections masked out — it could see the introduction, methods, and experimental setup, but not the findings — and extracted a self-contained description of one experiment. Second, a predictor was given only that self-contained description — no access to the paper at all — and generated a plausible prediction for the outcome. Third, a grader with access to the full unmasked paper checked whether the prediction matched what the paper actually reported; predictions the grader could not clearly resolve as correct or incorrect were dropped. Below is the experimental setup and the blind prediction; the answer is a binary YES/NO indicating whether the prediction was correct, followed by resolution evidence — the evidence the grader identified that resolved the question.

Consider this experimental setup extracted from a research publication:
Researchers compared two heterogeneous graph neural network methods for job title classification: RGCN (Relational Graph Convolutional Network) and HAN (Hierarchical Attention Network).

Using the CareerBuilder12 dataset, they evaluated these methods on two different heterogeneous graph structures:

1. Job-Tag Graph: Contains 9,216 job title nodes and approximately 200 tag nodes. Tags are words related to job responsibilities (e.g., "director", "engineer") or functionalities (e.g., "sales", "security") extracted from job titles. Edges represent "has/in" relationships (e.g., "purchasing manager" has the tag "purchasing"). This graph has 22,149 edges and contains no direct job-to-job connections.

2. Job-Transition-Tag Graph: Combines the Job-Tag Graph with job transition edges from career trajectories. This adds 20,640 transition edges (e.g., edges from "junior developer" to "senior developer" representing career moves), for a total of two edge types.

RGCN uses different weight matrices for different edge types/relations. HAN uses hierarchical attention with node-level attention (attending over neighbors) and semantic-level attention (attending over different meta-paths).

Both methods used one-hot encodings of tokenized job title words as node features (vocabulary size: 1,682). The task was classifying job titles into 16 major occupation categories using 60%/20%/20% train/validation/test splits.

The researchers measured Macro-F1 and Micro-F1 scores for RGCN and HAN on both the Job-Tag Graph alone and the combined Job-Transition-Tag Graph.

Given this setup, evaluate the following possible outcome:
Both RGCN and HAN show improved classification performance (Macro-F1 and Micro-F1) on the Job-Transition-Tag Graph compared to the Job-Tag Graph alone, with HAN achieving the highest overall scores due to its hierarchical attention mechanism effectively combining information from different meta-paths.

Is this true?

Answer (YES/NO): YES